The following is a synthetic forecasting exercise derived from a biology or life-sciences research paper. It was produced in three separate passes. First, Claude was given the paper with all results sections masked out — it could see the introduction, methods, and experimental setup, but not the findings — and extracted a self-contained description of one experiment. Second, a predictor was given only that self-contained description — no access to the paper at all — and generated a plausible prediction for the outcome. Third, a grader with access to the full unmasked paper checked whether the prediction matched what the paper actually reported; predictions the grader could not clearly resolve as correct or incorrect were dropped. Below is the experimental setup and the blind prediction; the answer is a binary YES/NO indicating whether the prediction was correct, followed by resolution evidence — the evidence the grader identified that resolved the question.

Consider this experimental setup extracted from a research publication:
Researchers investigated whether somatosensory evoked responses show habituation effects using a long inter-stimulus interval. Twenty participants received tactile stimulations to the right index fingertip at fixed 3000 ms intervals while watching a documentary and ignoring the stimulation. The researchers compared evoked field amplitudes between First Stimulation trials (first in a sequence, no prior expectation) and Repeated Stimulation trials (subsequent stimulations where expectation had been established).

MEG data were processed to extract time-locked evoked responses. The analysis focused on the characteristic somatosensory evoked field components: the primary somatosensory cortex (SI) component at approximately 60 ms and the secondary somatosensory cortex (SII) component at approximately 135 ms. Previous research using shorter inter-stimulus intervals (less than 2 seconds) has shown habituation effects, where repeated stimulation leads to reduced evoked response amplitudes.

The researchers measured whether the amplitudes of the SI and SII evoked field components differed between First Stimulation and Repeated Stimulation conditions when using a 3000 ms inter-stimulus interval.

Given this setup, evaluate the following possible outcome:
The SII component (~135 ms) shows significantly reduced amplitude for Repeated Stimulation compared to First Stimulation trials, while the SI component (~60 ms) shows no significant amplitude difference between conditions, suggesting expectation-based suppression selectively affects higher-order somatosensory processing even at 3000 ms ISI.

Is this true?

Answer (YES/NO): NO